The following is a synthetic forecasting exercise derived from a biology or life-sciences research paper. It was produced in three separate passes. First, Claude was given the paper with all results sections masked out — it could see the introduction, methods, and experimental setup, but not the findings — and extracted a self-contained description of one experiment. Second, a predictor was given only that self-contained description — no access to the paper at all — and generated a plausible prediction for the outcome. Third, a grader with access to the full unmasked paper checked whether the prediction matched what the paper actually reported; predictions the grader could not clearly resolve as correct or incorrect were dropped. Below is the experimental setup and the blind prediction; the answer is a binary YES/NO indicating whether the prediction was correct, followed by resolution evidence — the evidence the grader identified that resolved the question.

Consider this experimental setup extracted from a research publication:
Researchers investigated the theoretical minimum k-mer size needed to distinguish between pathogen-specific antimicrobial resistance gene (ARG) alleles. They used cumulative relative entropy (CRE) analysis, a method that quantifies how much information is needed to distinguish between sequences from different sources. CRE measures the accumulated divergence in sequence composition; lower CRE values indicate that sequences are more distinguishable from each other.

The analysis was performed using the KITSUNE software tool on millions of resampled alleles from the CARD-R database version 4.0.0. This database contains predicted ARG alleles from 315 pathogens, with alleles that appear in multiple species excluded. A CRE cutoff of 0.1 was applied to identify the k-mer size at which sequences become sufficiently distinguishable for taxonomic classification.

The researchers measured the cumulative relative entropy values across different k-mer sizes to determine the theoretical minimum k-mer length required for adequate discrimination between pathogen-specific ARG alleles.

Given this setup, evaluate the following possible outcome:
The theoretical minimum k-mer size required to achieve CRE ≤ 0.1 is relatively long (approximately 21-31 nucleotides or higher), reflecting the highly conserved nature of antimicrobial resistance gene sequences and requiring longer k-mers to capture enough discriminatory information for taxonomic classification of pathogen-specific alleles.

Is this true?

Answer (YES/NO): NO